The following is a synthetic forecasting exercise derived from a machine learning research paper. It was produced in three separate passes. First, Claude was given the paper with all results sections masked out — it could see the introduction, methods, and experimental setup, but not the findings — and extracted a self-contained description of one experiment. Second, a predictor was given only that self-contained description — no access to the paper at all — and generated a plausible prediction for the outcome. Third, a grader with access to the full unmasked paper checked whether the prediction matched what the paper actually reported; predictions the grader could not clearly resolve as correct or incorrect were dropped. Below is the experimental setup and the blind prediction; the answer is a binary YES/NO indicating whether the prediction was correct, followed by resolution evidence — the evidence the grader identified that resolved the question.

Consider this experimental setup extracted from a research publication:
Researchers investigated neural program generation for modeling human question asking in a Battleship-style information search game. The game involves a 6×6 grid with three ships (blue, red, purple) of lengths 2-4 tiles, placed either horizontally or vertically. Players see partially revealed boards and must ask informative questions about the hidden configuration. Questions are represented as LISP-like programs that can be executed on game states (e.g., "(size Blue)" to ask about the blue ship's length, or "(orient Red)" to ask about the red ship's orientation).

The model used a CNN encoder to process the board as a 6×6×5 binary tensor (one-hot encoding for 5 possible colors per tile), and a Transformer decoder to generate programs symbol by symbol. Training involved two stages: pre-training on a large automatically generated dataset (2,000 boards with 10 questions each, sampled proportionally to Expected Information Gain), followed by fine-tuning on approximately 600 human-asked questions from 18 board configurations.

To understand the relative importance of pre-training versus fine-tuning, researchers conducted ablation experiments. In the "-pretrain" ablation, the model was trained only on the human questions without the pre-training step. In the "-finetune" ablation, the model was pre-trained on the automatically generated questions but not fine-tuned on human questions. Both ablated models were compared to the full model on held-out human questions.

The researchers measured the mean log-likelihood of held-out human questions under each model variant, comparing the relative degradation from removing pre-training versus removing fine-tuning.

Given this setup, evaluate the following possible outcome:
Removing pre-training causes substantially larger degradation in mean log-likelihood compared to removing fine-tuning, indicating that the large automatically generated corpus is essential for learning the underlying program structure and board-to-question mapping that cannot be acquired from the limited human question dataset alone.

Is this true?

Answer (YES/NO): NO